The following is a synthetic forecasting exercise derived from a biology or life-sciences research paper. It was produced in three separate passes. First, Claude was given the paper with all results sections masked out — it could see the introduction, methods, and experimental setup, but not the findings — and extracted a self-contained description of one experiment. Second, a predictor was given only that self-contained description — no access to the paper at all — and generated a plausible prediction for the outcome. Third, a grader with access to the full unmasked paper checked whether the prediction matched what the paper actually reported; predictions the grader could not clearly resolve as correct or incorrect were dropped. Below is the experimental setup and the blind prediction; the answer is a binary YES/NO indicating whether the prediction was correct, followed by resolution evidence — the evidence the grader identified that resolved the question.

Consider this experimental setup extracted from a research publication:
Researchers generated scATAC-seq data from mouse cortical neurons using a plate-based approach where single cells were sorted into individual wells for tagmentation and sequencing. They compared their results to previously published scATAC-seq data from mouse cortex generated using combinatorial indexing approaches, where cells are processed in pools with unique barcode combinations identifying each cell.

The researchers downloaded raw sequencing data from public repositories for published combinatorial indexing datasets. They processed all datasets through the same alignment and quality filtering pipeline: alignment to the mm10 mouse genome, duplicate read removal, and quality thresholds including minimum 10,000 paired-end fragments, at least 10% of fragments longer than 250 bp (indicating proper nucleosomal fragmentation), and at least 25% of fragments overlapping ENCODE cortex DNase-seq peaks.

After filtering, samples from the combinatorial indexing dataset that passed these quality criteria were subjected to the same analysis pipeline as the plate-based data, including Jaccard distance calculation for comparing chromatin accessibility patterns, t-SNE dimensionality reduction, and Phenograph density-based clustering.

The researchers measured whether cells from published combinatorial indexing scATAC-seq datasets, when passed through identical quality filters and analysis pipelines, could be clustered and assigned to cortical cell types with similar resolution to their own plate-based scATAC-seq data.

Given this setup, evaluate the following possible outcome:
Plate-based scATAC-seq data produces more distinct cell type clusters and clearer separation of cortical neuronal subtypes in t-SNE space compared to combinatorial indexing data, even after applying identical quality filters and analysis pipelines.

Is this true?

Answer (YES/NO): YES